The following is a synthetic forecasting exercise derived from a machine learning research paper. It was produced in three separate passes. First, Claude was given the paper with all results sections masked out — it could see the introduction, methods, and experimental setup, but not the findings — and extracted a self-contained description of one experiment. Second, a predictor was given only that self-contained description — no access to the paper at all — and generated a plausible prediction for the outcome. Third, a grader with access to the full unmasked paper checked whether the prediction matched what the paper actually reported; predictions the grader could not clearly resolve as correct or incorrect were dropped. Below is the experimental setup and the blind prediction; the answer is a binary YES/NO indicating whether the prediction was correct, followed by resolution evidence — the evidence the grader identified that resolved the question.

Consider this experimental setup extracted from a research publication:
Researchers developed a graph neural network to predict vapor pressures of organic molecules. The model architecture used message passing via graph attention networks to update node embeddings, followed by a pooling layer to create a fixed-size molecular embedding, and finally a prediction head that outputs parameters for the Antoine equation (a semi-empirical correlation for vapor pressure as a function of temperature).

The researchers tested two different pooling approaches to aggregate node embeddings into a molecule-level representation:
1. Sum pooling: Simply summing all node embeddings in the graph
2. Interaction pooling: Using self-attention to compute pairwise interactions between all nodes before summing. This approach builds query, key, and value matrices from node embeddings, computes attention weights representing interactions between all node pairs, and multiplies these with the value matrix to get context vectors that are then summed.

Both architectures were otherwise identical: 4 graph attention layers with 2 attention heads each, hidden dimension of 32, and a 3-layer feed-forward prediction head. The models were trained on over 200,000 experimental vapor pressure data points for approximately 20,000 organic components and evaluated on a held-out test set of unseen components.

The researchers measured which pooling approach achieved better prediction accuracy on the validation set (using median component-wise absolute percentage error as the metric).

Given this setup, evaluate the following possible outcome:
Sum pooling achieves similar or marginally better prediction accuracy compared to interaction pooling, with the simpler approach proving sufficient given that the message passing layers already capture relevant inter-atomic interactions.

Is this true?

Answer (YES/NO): NO